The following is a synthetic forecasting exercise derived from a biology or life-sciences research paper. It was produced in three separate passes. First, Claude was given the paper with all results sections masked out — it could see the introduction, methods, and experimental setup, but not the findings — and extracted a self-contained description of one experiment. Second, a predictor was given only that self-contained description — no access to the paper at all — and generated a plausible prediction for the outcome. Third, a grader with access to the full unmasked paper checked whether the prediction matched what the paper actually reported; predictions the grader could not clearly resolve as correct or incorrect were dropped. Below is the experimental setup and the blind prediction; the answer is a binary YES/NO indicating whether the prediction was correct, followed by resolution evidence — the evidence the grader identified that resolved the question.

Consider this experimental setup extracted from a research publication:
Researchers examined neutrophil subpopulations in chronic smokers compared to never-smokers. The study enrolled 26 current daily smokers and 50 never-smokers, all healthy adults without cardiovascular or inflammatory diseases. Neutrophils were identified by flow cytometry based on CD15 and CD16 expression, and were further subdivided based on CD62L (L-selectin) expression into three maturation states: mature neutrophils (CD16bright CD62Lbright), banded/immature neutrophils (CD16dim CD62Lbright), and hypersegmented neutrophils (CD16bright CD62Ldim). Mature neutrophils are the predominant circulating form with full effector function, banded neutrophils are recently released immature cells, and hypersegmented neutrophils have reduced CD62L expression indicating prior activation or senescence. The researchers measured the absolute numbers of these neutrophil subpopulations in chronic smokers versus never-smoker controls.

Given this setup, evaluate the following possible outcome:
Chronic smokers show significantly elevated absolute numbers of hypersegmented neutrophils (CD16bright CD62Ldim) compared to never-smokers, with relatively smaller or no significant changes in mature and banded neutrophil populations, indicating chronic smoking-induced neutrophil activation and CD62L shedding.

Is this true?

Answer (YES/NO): NO